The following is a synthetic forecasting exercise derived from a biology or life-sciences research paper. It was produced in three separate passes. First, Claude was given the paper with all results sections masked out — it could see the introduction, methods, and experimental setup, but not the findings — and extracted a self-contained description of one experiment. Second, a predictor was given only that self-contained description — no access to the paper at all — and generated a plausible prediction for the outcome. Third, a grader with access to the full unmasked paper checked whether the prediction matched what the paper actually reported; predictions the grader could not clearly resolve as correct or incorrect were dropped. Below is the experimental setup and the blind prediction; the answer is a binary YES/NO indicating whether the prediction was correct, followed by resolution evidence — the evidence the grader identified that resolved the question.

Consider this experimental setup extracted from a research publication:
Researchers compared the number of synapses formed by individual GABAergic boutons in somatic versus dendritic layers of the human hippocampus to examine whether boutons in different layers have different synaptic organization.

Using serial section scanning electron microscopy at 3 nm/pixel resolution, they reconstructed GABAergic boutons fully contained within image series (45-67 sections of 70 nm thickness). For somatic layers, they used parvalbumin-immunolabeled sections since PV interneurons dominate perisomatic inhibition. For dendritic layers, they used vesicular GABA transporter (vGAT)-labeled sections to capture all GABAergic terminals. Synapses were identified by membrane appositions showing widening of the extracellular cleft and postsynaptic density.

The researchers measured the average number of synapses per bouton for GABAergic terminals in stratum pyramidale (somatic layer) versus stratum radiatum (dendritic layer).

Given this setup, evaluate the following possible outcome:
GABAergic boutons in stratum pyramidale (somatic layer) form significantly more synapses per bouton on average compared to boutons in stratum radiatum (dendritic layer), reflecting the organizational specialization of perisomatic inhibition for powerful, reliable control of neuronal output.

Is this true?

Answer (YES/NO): NO